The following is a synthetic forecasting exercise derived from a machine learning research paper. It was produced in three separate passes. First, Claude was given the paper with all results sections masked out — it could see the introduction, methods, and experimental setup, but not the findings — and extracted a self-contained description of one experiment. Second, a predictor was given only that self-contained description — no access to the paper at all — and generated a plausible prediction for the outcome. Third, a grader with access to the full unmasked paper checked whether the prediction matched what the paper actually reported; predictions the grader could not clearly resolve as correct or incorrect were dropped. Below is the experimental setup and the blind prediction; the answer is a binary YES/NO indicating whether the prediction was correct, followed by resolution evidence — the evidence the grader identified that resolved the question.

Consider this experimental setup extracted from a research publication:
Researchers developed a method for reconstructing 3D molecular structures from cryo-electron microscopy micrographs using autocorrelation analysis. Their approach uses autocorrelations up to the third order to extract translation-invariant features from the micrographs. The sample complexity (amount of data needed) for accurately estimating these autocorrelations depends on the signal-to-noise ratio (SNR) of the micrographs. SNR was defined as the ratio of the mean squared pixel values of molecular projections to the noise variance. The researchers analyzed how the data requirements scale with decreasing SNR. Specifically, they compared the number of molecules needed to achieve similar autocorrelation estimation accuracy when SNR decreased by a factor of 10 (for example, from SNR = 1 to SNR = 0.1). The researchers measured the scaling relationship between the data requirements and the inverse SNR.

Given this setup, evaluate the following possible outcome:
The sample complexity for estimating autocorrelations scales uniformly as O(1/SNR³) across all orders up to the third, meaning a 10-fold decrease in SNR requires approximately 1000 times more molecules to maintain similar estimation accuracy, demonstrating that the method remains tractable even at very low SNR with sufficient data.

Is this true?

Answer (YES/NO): YES